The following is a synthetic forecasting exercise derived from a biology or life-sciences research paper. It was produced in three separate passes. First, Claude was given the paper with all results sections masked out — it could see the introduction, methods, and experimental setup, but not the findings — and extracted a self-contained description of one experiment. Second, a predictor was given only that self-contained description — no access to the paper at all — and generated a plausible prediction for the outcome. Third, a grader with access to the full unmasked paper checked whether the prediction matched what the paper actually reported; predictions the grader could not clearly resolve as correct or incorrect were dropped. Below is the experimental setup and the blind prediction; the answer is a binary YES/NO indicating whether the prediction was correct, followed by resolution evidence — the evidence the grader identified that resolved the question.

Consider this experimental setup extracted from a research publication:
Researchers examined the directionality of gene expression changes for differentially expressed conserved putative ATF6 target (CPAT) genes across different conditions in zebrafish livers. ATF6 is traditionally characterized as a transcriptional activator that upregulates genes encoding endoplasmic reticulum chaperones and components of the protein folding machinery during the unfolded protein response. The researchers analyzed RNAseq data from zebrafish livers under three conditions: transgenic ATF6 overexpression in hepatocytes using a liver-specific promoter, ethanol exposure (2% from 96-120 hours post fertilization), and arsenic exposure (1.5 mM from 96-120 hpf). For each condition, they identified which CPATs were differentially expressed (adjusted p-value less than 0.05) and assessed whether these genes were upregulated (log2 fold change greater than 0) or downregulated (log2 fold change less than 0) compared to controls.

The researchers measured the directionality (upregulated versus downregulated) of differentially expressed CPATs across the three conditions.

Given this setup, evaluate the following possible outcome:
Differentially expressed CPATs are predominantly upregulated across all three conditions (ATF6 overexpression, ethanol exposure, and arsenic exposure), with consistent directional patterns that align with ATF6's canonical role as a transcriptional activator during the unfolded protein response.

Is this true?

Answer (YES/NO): NO